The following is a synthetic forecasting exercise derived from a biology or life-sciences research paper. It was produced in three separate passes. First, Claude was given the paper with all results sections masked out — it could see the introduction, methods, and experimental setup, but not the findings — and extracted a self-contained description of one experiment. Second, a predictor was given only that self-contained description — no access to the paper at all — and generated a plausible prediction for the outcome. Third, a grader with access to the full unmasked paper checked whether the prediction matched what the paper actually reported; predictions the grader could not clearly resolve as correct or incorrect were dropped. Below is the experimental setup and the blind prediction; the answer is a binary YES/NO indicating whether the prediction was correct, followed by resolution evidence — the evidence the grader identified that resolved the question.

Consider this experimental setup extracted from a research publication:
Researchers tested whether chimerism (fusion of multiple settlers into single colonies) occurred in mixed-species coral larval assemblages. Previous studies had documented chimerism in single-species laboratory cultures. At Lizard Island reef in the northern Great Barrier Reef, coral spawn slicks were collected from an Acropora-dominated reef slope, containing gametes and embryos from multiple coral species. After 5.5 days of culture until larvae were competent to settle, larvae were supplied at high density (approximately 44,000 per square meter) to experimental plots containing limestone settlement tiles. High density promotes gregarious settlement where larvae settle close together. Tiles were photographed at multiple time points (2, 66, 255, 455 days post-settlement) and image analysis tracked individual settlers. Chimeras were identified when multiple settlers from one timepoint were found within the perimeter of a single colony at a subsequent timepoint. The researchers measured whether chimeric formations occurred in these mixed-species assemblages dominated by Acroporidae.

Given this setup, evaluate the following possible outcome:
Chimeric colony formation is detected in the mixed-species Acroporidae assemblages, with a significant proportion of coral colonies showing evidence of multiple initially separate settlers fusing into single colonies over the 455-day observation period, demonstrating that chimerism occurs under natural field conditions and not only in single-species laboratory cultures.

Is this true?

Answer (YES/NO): YES